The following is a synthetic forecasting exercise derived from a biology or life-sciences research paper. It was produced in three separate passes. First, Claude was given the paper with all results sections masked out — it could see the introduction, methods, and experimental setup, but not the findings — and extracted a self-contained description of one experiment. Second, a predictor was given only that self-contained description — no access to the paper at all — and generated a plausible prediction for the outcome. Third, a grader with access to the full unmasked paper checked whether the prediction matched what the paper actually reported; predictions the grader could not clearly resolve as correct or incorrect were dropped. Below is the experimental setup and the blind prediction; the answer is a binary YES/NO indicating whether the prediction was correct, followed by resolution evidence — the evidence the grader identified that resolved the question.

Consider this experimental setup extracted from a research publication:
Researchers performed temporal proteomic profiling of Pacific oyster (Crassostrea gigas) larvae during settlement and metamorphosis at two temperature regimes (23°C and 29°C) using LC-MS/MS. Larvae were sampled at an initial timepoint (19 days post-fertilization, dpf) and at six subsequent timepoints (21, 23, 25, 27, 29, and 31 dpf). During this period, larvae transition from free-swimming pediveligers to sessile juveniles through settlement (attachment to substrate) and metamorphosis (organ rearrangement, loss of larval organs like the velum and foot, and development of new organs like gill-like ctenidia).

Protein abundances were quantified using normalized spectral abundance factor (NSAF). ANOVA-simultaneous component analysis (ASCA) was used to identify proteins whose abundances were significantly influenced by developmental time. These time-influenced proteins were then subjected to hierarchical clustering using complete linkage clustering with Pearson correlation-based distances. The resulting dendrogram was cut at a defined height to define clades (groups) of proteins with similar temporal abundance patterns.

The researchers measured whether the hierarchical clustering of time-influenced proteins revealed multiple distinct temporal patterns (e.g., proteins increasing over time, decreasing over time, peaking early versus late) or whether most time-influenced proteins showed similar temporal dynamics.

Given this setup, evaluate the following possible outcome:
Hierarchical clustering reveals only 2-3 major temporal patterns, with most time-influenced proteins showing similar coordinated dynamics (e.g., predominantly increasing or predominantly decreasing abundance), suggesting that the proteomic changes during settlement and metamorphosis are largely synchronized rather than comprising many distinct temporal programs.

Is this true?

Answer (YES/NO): NO